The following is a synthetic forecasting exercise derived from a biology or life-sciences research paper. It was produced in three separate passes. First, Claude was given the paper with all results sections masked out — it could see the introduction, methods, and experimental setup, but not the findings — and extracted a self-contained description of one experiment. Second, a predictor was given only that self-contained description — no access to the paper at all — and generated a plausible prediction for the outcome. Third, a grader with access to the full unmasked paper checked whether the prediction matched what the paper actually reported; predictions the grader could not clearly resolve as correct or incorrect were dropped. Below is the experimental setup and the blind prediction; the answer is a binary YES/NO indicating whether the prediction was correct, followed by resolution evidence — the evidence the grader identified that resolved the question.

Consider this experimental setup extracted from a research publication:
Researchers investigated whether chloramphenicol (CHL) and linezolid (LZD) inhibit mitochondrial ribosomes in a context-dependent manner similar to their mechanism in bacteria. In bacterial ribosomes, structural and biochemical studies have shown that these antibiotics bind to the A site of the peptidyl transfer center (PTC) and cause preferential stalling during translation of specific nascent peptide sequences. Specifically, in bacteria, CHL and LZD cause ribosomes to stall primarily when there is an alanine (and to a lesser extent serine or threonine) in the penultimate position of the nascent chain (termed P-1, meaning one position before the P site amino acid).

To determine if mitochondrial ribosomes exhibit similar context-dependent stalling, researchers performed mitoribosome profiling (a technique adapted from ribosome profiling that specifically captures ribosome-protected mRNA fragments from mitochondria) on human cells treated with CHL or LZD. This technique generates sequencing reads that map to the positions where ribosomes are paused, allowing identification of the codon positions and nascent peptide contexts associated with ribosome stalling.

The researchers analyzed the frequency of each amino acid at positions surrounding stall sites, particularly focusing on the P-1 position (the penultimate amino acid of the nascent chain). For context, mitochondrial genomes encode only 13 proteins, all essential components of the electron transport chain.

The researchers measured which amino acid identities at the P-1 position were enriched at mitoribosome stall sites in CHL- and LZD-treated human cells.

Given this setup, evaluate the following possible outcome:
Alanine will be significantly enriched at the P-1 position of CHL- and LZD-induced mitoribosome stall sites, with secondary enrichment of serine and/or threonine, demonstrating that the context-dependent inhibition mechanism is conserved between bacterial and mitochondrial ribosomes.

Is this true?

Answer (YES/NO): YES